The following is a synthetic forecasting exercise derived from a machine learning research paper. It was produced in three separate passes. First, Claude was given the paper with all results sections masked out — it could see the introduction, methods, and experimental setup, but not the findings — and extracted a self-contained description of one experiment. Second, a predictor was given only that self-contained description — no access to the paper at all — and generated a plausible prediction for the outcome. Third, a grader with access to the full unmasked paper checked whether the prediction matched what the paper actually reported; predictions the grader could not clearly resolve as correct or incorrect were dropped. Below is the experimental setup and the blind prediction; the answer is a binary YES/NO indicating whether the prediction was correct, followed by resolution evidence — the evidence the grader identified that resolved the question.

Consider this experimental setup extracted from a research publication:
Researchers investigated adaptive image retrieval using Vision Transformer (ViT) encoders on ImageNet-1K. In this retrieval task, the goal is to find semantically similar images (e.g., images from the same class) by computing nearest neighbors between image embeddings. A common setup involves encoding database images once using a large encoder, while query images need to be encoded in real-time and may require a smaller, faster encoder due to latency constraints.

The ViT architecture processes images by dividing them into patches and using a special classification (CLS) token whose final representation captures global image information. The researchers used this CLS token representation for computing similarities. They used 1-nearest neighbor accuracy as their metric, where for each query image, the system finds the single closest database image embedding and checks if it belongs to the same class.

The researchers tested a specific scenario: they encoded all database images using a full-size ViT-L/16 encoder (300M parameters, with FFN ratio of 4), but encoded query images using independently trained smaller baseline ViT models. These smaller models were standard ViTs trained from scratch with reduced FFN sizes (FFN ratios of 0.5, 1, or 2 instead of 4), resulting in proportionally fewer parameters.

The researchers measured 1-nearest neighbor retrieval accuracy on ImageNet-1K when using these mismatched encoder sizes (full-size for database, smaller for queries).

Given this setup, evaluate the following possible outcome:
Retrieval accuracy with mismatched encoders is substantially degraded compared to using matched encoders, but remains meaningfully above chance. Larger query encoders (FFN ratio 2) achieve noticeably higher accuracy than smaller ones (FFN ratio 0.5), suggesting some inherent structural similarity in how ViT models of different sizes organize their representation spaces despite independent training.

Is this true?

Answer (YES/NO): NO